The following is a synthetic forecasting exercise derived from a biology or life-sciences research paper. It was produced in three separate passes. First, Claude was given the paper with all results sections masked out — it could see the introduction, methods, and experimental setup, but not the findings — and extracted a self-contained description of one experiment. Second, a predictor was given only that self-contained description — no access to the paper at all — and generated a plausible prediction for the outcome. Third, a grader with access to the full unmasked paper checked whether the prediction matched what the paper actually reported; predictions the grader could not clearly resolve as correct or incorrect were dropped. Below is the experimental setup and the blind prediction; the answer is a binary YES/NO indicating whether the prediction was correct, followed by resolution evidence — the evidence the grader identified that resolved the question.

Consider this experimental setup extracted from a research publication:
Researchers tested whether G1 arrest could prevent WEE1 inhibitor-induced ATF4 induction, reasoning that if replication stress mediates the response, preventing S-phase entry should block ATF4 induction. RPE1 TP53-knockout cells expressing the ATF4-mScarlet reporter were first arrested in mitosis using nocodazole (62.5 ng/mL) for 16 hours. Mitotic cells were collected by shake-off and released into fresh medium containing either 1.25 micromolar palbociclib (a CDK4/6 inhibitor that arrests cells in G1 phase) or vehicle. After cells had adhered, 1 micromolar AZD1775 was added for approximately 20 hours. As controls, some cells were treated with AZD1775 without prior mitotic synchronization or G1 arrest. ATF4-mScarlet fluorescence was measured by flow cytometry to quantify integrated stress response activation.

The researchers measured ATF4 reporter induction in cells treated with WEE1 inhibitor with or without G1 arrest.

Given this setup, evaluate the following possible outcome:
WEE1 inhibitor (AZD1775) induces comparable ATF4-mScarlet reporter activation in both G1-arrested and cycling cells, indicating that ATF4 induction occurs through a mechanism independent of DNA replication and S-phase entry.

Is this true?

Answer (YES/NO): YES